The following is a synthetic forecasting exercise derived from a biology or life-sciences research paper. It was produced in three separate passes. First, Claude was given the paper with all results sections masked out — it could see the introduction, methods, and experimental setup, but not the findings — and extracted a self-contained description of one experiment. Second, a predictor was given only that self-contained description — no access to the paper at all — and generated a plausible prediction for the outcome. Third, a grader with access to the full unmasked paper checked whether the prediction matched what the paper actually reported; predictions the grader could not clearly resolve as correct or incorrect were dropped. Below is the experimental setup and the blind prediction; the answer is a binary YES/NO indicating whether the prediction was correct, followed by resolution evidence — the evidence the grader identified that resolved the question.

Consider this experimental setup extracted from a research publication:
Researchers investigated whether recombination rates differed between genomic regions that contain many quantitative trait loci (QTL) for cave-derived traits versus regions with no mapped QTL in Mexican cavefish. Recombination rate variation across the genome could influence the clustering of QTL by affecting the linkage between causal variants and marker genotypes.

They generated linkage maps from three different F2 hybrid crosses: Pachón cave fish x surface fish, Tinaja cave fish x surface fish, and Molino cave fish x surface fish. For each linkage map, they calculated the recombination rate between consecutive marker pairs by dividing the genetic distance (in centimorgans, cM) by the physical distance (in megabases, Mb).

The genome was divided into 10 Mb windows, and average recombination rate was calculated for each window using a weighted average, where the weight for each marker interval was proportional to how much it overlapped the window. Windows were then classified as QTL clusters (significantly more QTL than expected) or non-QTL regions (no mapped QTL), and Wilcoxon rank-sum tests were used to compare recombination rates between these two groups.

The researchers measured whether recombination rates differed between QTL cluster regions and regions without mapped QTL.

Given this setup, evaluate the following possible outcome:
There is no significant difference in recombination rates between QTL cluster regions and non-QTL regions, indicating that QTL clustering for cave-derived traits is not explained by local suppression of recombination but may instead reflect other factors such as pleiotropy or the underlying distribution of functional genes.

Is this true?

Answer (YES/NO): YES